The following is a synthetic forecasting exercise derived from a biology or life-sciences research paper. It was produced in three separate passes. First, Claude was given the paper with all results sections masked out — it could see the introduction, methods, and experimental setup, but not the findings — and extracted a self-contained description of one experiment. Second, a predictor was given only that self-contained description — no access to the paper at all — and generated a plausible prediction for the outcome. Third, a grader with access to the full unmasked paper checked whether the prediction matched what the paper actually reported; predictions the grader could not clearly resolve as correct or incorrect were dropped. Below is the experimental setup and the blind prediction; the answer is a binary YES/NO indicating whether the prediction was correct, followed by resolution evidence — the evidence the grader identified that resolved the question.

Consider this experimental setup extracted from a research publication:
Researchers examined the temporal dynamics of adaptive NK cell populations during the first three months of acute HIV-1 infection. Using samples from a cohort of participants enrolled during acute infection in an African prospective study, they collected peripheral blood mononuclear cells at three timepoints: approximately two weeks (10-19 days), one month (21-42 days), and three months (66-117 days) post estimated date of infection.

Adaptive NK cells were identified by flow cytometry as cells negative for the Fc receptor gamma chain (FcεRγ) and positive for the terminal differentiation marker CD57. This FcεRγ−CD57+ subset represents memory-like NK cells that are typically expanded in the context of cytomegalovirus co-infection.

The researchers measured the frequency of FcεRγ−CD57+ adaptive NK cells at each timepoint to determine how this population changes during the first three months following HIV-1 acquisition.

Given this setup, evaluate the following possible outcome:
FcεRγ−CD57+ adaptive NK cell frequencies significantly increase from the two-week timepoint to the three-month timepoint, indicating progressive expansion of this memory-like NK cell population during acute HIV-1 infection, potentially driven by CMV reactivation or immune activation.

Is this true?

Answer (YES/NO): YES